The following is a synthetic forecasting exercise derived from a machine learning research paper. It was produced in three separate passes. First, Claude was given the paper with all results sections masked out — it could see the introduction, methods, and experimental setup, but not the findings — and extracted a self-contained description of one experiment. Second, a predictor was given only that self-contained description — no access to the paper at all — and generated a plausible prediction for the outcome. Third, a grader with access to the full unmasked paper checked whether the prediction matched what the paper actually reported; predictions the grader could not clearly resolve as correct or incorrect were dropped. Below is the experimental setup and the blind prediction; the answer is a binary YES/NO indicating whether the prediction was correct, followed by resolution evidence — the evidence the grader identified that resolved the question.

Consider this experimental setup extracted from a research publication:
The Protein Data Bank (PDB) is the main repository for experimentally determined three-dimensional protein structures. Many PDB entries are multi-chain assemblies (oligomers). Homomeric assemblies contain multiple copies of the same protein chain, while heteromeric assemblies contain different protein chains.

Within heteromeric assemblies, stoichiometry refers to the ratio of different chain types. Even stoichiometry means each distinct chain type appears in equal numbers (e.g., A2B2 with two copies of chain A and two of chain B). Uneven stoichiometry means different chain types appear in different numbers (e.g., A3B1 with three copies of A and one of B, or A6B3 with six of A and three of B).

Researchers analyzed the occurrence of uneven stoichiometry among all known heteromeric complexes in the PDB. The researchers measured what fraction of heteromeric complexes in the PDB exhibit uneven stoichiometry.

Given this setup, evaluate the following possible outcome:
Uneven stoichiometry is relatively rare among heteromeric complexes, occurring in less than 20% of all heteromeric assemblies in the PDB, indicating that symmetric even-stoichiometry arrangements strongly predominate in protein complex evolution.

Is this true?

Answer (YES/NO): YES